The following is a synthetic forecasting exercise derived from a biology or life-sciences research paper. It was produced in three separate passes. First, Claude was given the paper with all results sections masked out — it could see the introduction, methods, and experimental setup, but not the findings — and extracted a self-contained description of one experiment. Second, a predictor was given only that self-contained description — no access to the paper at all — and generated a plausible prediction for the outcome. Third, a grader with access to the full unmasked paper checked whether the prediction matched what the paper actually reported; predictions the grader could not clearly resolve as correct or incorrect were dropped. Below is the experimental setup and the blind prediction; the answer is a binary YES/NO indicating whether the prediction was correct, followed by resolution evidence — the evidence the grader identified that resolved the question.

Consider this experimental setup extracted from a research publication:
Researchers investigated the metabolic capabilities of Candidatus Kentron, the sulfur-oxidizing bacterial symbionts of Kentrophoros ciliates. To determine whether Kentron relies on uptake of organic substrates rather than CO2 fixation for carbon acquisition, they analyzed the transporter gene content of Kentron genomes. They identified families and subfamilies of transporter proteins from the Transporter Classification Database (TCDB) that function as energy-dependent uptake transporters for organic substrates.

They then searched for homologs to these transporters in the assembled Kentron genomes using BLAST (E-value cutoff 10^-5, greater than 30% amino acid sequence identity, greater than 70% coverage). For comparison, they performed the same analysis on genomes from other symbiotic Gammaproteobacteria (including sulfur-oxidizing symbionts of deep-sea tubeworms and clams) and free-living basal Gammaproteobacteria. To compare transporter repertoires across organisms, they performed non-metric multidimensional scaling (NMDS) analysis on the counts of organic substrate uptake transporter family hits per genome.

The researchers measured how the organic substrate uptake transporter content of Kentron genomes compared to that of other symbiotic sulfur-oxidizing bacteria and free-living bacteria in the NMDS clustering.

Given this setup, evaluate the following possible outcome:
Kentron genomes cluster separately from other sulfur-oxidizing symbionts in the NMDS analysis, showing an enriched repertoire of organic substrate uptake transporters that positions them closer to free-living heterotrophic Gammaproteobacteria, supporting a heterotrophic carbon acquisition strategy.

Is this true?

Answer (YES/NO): NO